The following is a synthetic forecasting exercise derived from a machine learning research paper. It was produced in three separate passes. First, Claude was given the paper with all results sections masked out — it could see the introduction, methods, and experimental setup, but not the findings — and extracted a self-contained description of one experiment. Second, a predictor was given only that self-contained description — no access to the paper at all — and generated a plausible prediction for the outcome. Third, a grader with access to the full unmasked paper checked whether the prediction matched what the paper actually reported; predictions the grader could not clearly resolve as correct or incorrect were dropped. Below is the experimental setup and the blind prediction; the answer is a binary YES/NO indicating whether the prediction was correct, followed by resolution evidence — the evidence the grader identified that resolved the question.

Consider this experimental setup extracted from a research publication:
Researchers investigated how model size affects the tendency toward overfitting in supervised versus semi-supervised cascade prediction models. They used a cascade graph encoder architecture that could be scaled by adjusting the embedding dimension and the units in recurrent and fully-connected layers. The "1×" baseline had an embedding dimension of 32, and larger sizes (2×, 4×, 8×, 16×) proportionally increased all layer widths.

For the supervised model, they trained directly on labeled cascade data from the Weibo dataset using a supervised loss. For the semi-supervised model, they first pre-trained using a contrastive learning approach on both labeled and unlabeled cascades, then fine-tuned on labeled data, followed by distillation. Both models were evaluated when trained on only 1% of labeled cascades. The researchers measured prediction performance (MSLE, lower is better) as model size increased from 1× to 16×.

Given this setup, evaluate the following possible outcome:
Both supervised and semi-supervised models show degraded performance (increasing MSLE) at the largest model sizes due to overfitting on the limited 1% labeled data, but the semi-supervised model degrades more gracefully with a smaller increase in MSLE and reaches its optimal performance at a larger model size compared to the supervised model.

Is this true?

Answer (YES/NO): NO